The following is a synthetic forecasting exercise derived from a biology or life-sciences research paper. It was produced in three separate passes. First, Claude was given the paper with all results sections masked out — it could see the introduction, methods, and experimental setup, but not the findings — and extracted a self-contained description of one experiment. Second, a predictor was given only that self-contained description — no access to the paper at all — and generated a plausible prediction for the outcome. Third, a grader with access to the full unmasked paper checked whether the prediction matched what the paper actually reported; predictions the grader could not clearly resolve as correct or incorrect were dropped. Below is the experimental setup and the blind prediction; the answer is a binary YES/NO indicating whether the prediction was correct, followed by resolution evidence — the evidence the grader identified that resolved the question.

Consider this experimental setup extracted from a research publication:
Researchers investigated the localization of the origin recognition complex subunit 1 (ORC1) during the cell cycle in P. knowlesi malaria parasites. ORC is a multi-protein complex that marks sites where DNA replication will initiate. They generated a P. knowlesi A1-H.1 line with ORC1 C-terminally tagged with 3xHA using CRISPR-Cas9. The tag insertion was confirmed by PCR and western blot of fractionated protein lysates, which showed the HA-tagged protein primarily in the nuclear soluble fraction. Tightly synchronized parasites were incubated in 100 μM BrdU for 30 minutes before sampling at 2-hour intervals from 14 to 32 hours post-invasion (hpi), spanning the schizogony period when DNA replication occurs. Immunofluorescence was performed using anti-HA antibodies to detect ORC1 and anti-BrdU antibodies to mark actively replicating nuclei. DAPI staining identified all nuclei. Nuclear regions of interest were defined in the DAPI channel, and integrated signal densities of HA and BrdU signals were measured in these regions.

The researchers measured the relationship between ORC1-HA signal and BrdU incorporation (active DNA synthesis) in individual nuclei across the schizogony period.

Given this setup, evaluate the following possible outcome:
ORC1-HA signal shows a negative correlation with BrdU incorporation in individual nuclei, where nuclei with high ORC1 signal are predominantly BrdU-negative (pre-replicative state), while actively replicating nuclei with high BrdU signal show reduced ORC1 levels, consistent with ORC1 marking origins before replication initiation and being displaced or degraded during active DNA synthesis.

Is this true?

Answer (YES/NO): NO